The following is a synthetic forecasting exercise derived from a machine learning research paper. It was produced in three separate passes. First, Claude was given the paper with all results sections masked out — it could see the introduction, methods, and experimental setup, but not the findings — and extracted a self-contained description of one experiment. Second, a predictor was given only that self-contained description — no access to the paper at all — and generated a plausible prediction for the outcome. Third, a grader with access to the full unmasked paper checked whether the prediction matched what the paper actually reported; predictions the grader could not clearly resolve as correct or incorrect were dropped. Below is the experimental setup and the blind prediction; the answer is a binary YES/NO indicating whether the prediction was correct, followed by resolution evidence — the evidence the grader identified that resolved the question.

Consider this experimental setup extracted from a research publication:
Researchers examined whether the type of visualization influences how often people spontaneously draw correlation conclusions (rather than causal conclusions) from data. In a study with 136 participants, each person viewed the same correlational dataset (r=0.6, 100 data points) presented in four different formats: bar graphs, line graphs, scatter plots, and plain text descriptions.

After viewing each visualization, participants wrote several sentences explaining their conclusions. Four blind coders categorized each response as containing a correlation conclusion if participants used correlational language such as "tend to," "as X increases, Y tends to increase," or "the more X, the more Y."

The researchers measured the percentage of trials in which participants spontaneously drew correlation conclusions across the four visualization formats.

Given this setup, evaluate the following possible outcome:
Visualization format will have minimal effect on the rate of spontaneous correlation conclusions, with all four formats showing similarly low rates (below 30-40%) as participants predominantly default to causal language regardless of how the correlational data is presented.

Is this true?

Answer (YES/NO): NO